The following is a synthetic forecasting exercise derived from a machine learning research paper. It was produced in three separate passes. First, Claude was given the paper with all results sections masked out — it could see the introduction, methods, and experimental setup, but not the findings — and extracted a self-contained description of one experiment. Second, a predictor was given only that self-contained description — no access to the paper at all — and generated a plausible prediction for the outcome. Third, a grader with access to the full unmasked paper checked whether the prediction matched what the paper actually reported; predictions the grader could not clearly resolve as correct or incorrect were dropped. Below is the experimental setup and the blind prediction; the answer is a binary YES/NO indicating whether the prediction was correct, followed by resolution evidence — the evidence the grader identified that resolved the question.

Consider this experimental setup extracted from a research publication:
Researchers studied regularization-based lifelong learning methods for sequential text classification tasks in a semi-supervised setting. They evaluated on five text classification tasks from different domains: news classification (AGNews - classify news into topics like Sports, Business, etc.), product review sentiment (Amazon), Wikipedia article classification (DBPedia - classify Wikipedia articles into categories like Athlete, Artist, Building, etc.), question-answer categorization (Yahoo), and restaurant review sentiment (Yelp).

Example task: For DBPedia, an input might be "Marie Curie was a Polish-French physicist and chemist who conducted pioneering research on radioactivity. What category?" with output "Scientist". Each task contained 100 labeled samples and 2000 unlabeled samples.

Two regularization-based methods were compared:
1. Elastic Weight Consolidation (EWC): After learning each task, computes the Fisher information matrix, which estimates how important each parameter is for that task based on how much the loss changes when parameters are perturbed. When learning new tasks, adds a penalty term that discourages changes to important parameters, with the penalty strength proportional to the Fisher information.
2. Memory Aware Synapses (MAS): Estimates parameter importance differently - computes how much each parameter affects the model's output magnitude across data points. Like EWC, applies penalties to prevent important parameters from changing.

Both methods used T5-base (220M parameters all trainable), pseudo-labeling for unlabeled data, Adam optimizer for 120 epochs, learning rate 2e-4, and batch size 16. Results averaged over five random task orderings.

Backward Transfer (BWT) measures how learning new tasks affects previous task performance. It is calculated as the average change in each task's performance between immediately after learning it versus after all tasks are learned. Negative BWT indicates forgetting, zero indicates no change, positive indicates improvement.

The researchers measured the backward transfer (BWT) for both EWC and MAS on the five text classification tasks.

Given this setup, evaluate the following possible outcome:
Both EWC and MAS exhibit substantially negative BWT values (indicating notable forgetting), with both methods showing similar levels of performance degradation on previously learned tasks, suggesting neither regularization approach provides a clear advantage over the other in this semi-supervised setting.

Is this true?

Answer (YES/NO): YES